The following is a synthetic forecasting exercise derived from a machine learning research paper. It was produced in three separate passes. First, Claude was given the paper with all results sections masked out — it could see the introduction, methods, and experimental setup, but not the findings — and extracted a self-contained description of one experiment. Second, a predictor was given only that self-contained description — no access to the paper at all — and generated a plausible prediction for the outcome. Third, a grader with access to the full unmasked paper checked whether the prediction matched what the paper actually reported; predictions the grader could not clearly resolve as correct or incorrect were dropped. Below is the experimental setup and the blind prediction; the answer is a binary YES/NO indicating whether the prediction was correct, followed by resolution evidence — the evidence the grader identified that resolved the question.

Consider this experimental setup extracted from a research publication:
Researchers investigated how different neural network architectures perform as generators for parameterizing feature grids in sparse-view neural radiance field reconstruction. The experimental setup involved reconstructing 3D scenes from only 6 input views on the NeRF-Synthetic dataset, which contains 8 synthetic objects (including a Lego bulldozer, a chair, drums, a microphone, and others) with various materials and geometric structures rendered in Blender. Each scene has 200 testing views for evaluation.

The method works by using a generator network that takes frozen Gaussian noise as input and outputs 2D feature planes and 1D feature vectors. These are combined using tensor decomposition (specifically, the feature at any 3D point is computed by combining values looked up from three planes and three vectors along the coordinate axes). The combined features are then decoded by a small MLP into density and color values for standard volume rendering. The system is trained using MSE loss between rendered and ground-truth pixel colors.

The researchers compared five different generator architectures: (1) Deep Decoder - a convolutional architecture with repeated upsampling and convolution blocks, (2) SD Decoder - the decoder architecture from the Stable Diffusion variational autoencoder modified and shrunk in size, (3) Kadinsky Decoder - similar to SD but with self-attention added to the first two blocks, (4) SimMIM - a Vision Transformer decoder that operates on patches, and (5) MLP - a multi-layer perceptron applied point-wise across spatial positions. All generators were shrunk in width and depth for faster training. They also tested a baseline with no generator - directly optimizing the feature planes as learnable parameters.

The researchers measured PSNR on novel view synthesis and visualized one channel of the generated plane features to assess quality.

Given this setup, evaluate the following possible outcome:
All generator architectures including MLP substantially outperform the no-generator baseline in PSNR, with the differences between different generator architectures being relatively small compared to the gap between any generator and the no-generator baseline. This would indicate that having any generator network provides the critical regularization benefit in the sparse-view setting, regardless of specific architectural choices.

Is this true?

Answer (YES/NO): NO